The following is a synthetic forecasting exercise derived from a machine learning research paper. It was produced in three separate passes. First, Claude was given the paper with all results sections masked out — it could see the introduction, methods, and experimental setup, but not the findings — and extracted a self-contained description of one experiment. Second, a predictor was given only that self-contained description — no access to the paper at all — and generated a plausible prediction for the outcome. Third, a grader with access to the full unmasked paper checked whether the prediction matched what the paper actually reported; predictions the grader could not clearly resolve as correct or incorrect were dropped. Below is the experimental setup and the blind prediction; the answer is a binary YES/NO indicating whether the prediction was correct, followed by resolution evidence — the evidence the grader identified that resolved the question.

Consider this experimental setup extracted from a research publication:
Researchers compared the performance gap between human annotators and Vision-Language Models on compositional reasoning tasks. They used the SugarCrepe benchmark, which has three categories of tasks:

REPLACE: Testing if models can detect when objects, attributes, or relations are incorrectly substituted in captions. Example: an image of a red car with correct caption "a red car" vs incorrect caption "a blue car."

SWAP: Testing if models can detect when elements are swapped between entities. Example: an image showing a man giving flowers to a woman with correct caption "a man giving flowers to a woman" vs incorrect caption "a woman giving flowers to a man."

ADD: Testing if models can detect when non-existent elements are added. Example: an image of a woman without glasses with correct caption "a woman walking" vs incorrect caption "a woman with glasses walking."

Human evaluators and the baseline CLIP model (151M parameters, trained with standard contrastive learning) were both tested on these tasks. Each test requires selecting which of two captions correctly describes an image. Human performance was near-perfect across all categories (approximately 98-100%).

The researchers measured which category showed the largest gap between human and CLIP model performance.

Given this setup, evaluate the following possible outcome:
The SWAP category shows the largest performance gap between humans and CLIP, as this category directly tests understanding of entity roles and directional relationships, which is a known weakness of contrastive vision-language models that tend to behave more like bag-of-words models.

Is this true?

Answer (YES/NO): YES